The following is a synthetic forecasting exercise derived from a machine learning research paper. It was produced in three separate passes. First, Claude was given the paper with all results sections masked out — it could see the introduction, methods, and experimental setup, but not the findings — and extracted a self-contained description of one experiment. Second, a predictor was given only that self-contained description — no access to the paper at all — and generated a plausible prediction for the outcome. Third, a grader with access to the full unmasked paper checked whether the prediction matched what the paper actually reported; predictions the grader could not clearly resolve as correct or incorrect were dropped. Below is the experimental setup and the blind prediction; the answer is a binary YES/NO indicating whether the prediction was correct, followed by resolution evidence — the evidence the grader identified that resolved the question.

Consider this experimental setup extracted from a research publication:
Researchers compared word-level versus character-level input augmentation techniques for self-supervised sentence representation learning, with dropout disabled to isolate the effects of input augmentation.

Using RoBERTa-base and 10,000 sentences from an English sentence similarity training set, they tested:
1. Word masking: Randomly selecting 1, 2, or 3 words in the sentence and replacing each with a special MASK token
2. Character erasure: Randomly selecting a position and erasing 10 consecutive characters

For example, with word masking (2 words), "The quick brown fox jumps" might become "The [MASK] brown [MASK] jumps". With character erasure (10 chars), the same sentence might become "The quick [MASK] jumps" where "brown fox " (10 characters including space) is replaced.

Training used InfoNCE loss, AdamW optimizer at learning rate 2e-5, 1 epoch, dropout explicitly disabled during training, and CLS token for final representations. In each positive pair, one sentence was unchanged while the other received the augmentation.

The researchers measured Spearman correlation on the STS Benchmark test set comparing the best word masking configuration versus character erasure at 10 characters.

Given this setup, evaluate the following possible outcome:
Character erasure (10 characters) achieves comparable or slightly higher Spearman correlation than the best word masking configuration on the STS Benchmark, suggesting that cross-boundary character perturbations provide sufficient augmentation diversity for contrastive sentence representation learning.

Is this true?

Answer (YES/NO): YES